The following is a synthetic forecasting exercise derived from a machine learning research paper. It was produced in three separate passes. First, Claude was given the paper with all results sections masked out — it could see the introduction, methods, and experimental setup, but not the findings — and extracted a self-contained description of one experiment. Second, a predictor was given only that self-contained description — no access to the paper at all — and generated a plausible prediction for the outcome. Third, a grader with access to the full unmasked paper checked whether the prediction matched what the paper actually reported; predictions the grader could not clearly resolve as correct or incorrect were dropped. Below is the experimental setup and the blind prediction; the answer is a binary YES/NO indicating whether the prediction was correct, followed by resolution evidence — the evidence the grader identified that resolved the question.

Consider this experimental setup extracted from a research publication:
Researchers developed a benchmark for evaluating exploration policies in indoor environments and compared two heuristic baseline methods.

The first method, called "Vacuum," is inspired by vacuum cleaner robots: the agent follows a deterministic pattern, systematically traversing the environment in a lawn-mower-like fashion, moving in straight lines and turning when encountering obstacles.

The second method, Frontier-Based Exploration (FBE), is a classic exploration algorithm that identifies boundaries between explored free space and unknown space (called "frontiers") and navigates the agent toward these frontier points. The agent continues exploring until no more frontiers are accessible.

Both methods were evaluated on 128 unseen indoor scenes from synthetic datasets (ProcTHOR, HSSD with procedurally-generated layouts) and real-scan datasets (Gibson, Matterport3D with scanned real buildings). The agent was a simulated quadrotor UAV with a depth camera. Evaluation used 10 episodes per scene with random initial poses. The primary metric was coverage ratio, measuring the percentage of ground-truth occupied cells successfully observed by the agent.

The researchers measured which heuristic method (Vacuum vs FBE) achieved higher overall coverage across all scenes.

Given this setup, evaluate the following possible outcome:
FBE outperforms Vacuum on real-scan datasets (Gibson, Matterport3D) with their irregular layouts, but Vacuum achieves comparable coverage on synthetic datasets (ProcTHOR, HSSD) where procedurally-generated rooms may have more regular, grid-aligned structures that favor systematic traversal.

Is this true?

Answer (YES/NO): NO